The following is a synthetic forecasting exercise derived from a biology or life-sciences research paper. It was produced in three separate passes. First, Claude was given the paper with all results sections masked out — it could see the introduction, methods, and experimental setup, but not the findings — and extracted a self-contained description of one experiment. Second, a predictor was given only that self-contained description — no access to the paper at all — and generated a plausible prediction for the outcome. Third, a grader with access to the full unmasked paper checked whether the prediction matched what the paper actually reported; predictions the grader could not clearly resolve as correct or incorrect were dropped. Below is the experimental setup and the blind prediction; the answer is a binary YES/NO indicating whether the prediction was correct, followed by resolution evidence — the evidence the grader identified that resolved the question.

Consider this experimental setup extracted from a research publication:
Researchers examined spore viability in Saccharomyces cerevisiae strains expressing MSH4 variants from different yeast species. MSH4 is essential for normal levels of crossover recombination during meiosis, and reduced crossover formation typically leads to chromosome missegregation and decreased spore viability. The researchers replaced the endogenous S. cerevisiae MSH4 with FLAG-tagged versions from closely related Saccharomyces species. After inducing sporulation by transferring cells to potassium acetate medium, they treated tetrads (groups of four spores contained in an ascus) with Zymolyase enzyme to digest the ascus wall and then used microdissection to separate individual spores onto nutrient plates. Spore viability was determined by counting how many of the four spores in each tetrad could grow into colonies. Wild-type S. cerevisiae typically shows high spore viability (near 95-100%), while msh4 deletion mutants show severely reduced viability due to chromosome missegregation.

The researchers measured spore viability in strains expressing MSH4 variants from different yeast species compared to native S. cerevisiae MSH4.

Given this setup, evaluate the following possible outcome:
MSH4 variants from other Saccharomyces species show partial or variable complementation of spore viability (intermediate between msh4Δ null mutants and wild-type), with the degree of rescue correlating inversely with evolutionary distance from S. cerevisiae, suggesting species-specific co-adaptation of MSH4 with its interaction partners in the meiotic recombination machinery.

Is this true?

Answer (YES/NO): NO